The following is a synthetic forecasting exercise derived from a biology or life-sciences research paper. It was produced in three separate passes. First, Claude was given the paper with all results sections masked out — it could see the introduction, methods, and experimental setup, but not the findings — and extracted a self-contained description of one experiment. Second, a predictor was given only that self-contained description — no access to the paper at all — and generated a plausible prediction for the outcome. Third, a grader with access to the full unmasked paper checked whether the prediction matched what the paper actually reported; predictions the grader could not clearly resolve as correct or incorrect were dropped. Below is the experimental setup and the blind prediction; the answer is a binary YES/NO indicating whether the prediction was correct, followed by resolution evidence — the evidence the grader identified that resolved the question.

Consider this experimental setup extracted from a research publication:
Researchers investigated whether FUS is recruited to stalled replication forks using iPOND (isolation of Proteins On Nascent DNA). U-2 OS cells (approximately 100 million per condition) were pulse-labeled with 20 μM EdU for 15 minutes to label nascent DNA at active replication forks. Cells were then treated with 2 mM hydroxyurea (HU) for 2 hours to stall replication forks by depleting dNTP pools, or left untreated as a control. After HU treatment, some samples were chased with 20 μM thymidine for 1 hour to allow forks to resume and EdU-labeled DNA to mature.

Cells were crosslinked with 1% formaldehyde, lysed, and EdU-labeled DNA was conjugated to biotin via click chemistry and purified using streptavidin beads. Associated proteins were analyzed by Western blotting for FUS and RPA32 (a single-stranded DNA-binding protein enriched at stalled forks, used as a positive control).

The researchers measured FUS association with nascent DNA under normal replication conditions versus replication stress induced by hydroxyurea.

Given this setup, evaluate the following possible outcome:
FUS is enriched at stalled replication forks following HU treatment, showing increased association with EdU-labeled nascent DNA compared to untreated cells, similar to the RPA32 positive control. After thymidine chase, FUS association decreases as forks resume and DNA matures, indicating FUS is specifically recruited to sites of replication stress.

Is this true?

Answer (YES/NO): NO